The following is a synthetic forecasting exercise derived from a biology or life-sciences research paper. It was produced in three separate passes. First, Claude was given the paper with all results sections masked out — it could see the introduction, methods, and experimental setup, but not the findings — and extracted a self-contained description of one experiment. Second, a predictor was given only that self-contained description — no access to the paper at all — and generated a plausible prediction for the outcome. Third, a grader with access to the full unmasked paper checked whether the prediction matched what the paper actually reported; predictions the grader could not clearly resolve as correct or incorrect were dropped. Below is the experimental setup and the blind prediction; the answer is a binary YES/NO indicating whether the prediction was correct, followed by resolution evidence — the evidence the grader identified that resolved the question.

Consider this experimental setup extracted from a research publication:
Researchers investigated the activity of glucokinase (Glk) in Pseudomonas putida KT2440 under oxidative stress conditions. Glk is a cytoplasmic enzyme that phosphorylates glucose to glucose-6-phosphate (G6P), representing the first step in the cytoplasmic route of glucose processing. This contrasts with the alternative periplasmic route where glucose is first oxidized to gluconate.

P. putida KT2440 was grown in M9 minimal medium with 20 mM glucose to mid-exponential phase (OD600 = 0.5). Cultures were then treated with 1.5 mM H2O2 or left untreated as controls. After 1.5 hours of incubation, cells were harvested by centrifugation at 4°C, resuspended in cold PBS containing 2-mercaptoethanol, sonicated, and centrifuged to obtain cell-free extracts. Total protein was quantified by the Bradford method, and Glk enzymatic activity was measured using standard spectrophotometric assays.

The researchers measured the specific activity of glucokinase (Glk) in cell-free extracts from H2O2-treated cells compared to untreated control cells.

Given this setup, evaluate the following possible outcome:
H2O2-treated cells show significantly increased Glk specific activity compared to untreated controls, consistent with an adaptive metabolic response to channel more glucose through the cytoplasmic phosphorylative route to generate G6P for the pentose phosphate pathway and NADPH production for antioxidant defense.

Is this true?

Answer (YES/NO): YES